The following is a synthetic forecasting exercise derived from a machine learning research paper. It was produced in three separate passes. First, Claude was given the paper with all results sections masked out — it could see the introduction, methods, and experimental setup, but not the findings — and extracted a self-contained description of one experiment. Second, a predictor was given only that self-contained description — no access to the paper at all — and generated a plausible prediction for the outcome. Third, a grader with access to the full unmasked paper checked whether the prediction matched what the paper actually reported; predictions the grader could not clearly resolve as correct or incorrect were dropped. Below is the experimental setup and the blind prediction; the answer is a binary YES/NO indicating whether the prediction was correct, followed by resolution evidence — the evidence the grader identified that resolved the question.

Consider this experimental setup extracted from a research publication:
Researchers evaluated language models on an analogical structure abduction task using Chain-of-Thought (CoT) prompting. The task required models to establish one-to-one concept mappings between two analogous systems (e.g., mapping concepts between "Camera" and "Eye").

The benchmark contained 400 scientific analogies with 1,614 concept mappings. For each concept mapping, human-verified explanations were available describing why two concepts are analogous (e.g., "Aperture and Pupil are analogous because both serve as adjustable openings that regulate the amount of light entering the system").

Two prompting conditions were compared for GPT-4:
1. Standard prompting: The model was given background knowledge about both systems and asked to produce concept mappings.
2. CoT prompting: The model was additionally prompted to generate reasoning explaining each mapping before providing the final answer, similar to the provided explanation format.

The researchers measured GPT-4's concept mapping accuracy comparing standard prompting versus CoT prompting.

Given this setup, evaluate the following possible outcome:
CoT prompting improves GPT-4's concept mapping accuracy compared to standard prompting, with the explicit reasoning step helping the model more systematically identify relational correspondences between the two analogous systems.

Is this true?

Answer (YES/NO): YES